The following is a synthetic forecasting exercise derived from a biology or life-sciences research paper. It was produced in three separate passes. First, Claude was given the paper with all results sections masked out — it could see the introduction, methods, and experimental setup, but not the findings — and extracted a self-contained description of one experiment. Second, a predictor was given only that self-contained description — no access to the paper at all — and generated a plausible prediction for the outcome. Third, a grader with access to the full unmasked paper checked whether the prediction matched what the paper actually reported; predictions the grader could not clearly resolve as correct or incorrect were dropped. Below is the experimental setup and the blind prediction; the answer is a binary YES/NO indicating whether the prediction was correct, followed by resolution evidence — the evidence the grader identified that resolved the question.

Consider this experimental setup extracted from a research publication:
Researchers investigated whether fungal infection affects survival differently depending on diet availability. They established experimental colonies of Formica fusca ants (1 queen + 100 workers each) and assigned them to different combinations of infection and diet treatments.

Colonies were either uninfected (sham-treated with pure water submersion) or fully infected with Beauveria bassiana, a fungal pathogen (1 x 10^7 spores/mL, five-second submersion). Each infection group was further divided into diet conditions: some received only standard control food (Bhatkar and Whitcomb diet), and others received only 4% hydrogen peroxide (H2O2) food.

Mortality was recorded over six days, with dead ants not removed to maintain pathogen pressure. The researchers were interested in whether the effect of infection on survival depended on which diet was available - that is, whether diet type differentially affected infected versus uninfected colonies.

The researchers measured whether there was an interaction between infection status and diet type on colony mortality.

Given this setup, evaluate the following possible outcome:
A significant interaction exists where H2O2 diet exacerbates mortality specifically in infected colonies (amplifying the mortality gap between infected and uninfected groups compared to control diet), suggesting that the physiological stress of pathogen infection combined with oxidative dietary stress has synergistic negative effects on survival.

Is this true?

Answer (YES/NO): NO